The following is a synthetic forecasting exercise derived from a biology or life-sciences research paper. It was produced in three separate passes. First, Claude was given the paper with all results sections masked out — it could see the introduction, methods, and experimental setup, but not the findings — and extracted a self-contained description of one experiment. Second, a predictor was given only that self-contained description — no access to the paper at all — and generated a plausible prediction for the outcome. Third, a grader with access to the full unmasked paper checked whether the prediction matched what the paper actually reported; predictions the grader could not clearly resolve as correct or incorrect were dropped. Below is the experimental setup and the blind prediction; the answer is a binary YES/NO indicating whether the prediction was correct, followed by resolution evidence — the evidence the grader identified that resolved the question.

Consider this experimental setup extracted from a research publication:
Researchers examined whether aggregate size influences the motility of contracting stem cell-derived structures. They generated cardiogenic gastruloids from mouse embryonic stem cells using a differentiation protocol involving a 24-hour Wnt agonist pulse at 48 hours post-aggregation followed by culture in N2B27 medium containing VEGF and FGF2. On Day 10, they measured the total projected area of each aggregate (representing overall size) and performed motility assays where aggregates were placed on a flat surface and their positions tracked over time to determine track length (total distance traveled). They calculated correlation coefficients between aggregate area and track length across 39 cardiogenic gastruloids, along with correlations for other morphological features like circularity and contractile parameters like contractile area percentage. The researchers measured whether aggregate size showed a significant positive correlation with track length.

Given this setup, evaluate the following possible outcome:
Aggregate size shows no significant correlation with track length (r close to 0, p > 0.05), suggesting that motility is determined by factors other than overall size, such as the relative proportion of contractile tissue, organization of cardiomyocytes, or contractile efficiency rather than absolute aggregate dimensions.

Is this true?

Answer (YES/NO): YES